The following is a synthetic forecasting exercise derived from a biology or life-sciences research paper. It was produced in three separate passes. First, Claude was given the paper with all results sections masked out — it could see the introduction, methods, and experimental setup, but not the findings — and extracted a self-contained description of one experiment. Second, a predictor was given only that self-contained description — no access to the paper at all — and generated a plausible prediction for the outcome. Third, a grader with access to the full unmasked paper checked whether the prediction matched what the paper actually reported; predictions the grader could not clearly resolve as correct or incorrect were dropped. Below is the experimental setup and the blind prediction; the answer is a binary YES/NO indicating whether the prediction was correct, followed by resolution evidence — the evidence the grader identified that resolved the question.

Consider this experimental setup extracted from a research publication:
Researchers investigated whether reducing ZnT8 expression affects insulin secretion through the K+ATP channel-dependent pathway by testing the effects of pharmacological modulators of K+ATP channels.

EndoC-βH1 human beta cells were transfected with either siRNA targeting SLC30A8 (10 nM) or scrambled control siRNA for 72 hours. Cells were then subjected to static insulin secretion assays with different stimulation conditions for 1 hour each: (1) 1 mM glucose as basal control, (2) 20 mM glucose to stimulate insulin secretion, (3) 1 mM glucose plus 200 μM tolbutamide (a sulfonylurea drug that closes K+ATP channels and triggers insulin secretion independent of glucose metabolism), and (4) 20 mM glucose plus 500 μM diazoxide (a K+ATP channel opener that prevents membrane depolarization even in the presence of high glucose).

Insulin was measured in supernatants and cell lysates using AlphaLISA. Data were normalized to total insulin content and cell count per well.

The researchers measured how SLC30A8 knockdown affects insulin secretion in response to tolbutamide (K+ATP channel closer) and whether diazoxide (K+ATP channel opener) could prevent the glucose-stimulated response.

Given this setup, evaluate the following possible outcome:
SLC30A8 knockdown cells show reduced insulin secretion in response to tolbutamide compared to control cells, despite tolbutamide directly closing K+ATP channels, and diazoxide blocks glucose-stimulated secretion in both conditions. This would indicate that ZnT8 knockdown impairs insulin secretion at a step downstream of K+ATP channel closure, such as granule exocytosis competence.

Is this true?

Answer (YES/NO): NO